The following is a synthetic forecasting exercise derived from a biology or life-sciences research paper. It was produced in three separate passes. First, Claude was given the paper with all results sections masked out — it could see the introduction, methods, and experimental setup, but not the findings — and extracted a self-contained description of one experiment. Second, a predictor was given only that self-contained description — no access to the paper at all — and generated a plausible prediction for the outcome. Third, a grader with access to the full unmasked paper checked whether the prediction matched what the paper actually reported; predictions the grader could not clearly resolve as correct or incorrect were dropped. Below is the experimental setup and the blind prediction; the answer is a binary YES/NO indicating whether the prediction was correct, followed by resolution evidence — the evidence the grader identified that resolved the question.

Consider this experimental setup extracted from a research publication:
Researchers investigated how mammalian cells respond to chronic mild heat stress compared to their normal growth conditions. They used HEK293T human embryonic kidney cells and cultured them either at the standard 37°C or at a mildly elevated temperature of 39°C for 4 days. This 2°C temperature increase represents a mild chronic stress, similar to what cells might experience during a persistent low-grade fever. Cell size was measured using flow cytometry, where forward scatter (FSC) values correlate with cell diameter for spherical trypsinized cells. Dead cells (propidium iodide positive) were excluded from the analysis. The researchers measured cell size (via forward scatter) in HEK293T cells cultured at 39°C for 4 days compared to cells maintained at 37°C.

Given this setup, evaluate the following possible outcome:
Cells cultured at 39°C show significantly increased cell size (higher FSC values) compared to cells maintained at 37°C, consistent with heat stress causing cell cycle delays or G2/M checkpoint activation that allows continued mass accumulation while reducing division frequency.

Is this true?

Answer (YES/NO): NO